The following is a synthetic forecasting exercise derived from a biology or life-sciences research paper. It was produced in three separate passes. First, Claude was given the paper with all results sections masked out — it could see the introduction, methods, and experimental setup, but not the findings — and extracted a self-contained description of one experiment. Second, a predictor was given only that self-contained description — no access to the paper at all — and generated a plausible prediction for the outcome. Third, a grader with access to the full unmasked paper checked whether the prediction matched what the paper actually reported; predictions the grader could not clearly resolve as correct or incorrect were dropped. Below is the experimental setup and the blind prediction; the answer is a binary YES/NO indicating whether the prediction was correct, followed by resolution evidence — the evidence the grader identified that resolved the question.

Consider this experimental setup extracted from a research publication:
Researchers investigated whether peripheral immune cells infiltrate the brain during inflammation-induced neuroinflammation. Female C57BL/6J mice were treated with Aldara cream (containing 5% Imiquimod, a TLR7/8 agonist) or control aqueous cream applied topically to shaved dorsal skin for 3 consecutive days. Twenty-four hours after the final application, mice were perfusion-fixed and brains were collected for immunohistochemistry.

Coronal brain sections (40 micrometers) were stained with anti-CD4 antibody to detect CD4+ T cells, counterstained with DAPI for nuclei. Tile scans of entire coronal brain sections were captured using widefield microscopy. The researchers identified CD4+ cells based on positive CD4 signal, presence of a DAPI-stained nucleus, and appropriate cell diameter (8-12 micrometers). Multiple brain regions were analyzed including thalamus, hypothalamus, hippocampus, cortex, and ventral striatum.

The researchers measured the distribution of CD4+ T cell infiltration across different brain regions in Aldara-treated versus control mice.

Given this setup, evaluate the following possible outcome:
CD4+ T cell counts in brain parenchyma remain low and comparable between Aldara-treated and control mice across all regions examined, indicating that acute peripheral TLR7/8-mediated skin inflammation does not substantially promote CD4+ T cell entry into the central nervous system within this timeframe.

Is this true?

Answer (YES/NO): NO